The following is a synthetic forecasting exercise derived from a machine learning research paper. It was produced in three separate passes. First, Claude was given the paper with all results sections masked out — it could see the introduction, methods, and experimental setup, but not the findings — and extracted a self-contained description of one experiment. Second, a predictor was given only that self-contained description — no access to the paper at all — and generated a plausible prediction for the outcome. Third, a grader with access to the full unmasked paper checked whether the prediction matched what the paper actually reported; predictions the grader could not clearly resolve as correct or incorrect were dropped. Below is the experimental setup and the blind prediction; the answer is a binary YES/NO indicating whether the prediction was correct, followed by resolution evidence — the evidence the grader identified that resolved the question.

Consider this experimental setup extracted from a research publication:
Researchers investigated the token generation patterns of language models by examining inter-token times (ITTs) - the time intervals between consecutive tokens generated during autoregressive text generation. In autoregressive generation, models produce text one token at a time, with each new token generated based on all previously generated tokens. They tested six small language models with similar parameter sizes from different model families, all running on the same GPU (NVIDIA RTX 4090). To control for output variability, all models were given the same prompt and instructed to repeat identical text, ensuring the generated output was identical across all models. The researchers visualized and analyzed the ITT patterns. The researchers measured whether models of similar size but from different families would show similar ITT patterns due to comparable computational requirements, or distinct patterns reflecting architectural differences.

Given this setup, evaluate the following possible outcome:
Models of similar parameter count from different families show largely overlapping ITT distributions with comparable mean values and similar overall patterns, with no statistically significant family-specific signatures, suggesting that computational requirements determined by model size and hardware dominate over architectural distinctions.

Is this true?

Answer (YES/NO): NO